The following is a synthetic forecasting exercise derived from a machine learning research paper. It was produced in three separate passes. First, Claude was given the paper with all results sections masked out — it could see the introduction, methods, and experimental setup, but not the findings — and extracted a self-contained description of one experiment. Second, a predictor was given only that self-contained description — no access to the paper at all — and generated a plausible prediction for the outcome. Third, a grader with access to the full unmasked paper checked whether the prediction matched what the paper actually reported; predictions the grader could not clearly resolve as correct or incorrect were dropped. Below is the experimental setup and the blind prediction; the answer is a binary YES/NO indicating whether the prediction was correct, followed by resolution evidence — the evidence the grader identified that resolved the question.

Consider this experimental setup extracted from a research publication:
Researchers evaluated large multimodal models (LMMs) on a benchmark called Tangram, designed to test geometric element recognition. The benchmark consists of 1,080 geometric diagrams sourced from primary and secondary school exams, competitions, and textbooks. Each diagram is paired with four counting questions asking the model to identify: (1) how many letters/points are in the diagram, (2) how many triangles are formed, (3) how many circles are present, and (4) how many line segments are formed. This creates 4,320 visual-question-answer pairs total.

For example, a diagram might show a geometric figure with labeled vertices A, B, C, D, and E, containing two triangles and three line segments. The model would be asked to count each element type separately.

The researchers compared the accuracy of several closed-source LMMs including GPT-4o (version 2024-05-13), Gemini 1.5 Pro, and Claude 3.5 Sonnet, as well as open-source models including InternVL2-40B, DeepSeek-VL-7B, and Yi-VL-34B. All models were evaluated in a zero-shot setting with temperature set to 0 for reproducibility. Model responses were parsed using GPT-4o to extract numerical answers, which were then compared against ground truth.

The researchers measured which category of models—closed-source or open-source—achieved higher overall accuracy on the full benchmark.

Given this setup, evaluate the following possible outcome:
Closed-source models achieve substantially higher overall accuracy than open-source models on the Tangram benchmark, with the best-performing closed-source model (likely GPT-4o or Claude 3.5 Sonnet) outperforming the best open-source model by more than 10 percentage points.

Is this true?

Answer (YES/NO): NO